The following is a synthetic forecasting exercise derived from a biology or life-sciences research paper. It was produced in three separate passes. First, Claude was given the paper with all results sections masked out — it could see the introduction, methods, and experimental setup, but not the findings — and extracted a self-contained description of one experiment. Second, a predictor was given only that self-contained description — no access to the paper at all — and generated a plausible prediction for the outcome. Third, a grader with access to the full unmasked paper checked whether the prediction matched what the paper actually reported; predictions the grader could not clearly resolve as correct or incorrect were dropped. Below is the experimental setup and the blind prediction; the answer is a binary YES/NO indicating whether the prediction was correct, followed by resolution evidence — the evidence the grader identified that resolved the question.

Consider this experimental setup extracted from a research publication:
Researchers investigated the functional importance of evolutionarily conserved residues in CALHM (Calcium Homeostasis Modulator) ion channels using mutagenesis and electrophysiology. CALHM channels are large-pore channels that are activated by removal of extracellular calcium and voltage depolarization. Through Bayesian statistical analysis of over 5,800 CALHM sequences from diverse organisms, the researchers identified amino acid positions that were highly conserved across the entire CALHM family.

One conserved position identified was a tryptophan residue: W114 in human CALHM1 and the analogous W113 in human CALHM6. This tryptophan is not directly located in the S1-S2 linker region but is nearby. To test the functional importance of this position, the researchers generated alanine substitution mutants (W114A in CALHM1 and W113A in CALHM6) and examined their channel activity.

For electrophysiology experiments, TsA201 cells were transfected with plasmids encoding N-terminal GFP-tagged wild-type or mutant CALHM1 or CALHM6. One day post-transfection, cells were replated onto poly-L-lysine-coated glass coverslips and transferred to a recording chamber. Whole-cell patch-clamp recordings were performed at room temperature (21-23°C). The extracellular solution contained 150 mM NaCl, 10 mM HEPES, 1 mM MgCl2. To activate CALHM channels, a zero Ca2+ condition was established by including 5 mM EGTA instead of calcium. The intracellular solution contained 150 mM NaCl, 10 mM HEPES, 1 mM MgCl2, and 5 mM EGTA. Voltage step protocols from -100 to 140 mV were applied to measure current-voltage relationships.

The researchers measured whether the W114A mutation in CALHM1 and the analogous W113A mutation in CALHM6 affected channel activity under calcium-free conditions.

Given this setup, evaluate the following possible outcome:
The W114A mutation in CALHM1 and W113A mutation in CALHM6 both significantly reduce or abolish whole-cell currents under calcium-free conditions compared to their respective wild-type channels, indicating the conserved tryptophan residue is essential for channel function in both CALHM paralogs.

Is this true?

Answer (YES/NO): NO